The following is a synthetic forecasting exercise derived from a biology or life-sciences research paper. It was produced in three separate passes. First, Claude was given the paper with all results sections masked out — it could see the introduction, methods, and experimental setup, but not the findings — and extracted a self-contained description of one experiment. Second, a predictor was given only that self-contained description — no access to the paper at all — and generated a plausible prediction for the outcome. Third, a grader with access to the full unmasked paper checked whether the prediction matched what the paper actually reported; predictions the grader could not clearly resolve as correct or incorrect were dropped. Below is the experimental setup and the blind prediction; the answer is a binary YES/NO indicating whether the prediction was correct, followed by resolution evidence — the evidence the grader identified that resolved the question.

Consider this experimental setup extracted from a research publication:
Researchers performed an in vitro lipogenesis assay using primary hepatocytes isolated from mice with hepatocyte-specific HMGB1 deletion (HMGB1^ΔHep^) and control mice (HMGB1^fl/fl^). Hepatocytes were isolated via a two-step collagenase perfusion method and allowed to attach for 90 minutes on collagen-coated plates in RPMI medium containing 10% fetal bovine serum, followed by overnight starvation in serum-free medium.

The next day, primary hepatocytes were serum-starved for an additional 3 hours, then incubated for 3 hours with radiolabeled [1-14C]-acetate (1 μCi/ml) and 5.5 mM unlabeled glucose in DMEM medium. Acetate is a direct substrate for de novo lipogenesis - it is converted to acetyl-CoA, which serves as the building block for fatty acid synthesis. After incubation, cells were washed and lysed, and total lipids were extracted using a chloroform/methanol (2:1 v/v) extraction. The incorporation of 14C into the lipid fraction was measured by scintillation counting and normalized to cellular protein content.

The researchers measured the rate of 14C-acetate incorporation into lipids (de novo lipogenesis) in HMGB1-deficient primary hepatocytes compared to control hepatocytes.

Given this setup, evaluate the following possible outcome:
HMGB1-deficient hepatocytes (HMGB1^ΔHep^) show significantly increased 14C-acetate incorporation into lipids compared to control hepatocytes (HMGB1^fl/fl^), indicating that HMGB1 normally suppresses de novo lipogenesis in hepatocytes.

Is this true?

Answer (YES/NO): YES